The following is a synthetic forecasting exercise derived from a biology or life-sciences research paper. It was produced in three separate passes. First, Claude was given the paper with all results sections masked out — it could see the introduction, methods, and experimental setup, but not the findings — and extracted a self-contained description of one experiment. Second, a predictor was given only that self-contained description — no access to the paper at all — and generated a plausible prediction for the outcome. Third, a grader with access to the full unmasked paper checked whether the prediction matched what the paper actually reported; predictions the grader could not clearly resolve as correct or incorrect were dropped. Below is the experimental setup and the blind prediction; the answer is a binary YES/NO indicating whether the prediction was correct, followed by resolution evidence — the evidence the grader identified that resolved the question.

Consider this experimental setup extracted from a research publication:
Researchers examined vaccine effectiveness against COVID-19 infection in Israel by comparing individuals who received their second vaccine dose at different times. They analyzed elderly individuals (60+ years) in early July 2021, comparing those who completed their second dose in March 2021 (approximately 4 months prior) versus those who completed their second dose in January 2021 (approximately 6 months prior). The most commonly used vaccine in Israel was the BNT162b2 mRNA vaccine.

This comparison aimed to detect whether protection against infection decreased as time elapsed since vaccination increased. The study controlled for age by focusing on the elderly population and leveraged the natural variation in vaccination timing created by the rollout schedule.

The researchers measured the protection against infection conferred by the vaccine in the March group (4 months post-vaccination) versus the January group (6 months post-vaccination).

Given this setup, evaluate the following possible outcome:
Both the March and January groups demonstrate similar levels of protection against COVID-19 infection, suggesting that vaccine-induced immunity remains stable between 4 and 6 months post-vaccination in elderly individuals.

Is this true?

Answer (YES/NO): NO